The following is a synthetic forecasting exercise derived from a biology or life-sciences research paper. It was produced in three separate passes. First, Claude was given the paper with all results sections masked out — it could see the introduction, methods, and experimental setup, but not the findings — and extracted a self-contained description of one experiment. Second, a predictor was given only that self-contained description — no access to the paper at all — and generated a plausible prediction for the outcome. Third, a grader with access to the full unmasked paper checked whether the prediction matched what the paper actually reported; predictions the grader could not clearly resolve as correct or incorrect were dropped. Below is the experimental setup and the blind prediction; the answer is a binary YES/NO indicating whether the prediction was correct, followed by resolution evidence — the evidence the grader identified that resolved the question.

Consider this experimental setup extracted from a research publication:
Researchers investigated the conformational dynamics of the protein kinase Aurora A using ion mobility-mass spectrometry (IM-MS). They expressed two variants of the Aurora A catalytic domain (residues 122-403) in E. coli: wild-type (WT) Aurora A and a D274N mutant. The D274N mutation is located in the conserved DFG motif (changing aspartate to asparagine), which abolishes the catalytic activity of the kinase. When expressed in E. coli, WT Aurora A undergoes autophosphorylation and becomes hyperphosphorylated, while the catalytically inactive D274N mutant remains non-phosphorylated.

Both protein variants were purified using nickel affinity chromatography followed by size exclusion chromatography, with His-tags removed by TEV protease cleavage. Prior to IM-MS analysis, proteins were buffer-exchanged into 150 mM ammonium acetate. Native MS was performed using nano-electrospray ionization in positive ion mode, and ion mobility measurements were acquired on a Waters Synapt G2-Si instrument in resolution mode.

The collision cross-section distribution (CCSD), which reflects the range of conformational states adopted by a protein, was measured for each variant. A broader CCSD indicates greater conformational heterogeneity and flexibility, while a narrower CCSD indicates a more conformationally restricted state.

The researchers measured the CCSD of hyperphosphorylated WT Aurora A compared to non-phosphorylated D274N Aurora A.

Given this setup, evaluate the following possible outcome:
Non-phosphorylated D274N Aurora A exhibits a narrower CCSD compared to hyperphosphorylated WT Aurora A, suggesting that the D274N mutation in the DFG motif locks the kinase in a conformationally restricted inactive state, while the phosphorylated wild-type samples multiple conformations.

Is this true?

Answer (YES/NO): NO